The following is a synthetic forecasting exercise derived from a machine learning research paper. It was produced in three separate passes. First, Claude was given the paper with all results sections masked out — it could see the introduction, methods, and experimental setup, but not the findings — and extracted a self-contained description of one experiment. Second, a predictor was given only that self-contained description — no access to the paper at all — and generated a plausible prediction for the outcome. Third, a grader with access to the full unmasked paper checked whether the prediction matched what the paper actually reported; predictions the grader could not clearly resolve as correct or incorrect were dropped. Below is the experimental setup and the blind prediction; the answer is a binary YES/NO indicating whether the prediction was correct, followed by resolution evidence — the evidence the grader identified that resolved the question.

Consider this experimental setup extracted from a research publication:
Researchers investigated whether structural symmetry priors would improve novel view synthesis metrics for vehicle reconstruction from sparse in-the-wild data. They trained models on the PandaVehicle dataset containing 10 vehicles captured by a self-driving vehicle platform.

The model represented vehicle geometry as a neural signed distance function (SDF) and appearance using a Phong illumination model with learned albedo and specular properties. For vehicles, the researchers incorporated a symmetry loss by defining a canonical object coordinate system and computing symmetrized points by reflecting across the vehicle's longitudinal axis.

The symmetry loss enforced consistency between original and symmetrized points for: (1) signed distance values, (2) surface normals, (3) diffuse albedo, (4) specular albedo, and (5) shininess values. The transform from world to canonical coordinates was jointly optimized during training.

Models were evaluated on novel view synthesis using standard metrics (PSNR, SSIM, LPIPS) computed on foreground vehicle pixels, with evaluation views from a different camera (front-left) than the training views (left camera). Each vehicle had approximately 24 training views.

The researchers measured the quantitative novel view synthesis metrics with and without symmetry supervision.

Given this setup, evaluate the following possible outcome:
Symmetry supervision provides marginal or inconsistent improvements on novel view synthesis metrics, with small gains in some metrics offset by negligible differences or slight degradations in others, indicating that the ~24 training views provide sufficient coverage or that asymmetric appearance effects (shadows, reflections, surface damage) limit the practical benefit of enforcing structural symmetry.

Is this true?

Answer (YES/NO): YES